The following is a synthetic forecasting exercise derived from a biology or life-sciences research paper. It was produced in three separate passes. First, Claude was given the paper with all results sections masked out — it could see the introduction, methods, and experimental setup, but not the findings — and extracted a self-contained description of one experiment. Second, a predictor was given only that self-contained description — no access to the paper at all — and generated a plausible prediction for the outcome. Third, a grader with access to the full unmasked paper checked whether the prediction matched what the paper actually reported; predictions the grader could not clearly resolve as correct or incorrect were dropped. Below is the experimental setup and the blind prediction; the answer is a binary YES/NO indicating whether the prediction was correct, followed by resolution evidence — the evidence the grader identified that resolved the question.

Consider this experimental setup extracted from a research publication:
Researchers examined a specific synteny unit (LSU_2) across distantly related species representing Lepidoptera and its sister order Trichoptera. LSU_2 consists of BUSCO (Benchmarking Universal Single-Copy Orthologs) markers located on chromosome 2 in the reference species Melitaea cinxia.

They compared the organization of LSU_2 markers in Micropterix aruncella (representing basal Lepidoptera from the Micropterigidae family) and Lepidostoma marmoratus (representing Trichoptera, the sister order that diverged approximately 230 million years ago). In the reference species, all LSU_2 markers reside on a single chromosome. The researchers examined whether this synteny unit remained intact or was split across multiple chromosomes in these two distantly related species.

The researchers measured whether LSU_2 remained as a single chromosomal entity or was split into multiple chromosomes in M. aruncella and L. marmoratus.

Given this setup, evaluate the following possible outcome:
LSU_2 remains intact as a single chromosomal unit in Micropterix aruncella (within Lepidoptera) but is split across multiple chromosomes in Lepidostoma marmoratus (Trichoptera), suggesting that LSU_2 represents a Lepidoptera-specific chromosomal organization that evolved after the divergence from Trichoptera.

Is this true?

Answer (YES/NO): NO